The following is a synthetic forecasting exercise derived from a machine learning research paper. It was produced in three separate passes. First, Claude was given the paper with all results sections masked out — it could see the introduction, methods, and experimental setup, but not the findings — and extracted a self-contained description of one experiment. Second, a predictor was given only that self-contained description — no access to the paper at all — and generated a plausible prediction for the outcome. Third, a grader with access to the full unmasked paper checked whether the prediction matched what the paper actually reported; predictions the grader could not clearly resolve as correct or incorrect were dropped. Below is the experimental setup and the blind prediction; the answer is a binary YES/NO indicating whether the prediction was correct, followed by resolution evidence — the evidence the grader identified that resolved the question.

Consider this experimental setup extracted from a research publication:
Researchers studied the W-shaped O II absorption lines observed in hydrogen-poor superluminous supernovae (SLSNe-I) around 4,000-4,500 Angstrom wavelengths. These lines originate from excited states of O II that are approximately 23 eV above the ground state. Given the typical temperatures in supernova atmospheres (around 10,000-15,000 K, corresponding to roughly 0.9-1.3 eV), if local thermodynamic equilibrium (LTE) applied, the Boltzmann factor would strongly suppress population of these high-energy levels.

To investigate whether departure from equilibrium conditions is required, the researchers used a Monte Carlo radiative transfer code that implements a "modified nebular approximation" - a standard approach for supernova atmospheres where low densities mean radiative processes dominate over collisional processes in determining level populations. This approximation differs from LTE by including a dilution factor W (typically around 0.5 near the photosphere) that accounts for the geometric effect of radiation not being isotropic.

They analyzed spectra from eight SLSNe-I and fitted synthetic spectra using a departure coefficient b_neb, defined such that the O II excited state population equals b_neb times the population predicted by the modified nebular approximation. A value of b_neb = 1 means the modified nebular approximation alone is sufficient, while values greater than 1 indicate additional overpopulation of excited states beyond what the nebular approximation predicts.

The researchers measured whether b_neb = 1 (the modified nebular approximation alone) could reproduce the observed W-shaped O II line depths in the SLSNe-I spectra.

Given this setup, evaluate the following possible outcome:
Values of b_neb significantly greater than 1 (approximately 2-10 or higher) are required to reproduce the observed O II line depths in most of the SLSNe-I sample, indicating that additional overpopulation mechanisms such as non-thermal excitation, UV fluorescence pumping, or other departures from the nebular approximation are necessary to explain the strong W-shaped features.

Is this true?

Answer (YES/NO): NO